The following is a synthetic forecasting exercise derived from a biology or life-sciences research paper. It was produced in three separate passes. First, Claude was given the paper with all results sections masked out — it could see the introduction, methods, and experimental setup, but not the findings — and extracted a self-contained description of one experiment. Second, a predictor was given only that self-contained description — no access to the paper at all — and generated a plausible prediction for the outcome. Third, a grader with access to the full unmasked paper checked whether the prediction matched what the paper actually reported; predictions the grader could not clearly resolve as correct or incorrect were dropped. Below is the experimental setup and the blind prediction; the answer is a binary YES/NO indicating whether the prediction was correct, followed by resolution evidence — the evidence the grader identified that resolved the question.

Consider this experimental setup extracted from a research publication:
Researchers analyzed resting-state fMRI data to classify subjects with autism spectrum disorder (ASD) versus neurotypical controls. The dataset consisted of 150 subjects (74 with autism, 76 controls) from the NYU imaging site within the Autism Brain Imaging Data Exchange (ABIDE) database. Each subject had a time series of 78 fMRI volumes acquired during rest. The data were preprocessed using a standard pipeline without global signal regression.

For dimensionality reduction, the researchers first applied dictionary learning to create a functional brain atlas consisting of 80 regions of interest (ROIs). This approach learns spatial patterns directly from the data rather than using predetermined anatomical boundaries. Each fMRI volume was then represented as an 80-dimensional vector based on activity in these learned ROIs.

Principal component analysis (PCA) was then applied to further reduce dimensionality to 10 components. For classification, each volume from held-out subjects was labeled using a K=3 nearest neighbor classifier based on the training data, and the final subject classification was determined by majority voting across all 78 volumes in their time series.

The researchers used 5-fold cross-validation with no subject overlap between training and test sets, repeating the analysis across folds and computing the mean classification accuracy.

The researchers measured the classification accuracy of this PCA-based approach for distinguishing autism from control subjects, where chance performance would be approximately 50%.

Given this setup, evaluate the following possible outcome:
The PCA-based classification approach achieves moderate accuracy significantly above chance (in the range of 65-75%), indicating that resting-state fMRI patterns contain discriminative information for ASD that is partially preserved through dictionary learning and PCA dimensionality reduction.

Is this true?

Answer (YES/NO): NO